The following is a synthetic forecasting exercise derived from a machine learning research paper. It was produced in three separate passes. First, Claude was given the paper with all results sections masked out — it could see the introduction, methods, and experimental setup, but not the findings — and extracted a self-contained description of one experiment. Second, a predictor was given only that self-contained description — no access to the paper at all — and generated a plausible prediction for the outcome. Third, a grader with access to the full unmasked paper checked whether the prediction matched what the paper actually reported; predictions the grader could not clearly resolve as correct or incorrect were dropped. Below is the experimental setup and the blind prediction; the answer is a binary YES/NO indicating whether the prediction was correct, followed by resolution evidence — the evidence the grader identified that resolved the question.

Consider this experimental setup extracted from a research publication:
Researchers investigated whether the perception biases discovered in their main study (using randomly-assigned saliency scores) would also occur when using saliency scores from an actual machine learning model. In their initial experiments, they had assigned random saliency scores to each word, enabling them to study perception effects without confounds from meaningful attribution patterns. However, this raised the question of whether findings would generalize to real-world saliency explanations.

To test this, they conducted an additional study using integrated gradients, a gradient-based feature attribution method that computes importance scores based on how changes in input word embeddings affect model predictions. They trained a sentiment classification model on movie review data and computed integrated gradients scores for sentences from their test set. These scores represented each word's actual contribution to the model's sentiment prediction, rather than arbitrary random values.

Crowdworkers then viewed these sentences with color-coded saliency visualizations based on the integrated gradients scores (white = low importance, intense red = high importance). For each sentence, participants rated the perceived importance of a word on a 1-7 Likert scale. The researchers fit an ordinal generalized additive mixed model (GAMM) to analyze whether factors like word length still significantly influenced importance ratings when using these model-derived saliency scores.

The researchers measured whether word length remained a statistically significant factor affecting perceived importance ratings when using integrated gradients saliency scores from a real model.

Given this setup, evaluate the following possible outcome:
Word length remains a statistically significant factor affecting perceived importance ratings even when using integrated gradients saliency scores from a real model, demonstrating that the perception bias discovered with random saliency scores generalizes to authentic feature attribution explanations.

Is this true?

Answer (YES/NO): YES